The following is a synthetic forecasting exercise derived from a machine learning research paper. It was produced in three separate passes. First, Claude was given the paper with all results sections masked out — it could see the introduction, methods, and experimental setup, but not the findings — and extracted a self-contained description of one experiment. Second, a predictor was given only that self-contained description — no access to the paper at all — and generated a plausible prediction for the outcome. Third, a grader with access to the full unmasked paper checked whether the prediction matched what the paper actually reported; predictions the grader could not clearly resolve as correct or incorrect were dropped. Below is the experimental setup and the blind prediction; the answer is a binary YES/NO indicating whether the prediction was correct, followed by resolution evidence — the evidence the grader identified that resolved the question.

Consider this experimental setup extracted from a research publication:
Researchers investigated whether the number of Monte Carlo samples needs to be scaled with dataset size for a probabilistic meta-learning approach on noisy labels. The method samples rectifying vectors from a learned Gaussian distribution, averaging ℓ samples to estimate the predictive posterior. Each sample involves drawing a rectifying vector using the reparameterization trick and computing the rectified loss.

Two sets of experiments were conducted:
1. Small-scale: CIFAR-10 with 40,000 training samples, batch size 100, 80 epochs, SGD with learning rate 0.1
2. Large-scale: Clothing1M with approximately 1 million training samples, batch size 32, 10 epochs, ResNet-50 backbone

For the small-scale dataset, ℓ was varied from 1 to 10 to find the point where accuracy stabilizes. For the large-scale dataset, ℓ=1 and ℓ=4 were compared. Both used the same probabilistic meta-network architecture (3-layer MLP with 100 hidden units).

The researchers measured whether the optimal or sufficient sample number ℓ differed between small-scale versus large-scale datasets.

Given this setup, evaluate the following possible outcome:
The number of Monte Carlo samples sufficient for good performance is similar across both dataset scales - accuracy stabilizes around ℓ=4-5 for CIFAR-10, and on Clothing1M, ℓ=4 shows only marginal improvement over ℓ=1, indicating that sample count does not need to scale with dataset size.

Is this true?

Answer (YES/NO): NO